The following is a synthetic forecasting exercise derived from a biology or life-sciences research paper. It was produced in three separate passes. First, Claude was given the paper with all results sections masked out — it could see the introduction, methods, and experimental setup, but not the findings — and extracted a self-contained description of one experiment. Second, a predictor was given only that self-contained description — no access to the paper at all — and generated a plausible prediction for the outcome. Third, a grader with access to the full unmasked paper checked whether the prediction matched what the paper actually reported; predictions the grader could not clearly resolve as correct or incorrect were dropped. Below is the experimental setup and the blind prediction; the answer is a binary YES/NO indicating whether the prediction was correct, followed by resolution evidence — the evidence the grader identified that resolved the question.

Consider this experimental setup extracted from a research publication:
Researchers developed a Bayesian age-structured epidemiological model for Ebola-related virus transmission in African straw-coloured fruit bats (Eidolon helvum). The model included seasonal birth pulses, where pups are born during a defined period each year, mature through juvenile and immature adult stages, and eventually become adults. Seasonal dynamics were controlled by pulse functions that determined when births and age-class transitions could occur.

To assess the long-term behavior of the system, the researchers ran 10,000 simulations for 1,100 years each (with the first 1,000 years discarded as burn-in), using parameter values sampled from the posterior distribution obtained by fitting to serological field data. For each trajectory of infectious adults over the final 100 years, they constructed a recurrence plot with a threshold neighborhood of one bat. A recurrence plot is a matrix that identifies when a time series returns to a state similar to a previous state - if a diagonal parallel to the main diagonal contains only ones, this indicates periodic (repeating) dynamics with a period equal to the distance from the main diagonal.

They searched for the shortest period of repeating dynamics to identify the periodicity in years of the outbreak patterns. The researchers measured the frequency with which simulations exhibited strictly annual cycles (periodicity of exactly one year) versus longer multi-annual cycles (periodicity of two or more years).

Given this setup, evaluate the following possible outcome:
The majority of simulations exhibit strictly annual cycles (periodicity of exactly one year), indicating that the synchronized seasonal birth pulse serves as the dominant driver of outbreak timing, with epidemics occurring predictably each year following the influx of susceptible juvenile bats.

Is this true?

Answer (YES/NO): YES